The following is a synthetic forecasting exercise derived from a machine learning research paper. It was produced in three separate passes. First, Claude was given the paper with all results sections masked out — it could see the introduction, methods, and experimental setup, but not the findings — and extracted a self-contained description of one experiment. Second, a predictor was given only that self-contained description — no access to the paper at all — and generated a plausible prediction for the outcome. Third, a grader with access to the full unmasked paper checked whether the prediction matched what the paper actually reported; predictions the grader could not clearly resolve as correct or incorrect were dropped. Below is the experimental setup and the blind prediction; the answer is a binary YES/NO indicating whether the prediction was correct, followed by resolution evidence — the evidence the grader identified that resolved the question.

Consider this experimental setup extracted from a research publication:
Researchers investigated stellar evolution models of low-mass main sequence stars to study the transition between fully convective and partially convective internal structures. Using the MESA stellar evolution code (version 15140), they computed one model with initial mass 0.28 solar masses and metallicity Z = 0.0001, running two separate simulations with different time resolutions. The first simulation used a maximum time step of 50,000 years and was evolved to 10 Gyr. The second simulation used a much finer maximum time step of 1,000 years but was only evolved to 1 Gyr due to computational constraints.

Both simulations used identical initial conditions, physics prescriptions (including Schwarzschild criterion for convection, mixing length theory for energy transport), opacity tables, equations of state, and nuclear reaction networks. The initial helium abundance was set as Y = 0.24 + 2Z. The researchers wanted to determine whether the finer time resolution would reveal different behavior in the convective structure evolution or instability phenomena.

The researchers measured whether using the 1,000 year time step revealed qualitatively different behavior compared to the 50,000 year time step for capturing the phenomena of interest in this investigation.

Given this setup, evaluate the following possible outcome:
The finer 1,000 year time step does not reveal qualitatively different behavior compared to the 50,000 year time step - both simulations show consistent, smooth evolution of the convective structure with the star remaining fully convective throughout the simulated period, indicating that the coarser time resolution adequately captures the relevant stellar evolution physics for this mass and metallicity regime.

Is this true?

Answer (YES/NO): NO